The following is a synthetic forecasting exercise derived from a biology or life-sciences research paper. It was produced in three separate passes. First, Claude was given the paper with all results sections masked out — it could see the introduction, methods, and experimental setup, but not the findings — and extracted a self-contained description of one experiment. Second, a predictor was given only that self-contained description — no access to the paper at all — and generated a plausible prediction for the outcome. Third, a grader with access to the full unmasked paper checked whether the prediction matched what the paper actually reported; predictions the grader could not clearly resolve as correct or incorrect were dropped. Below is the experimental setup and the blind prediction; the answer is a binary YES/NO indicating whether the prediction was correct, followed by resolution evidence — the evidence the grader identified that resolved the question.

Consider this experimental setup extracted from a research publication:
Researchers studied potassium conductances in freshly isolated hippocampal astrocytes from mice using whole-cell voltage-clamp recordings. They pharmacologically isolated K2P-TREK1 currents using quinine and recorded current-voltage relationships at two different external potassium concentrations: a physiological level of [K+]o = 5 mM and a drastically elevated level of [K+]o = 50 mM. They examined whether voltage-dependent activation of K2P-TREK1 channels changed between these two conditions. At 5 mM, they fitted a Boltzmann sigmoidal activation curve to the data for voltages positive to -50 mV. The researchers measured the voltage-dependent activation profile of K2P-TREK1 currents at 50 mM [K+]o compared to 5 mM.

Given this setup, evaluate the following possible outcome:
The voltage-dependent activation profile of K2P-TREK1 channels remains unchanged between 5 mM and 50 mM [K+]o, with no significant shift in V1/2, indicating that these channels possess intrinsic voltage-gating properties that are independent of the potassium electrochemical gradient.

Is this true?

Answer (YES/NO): NO